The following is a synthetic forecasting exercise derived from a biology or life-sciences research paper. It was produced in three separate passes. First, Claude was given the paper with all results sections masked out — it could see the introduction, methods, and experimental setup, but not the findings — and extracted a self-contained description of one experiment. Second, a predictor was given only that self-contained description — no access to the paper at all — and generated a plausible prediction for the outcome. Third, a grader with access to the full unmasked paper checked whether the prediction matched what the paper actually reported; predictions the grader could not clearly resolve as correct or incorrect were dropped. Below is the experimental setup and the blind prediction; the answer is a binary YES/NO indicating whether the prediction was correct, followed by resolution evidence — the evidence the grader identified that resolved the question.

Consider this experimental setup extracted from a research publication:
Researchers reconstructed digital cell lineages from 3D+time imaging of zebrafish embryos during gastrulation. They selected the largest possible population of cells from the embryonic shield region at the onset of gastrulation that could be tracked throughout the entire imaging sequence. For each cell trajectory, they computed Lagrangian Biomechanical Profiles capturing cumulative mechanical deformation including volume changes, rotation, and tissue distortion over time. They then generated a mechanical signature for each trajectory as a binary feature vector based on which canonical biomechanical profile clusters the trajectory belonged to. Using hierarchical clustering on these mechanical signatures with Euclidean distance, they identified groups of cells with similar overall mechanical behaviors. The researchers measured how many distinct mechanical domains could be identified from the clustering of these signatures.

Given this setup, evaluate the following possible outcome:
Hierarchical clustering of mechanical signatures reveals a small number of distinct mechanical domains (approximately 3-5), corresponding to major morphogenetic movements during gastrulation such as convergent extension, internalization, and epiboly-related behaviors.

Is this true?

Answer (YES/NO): YES